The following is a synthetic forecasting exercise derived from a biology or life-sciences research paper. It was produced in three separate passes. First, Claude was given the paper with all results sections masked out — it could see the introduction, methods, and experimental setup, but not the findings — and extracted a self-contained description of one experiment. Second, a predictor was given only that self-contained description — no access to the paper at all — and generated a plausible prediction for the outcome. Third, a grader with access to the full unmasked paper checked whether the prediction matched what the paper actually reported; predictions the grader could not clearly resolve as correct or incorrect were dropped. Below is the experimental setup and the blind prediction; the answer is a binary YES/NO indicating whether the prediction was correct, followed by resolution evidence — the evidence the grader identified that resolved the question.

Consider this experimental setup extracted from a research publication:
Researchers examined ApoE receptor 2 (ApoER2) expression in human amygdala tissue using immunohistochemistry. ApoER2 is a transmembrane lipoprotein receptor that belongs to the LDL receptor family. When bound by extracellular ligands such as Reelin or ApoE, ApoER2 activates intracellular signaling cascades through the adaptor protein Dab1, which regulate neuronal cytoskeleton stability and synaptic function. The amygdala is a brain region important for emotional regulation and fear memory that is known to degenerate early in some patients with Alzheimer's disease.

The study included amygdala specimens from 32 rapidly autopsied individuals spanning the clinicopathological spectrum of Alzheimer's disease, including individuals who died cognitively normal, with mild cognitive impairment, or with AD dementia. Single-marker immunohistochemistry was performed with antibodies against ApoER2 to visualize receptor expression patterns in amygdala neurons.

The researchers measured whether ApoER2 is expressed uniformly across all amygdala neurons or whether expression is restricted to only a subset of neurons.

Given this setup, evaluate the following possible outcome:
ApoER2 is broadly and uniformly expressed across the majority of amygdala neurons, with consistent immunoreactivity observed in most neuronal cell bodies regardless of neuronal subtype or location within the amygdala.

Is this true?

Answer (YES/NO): NO